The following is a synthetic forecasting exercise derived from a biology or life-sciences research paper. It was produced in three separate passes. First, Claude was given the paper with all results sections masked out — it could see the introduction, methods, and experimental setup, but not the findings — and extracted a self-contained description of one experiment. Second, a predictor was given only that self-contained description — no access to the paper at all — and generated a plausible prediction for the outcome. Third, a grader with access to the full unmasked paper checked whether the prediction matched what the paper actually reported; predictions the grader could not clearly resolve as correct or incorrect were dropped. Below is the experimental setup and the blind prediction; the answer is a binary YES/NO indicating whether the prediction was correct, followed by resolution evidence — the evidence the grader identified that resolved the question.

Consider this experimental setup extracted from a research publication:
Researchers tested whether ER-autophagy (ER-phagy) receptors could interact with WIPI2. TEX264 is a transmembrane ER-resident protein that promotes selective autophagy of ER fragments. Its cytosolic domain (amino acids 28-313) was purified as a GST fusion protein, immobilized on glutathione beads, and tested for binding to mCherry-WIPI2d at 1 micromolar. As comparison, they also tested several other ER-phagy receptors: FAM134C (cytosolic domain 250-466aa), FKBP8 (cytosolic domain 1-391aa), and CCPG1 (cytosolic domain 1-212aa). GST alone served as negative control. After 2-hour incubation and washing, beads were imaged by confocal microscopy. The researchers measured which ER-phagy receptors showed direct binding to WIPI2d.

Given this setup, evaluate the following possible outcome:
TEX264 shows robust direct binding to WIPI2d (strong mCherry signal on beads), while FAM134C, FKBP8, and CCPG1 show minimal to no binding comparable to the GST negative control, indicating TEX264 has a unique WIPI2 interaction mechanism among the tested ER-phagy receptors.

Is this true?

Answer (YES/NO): NO